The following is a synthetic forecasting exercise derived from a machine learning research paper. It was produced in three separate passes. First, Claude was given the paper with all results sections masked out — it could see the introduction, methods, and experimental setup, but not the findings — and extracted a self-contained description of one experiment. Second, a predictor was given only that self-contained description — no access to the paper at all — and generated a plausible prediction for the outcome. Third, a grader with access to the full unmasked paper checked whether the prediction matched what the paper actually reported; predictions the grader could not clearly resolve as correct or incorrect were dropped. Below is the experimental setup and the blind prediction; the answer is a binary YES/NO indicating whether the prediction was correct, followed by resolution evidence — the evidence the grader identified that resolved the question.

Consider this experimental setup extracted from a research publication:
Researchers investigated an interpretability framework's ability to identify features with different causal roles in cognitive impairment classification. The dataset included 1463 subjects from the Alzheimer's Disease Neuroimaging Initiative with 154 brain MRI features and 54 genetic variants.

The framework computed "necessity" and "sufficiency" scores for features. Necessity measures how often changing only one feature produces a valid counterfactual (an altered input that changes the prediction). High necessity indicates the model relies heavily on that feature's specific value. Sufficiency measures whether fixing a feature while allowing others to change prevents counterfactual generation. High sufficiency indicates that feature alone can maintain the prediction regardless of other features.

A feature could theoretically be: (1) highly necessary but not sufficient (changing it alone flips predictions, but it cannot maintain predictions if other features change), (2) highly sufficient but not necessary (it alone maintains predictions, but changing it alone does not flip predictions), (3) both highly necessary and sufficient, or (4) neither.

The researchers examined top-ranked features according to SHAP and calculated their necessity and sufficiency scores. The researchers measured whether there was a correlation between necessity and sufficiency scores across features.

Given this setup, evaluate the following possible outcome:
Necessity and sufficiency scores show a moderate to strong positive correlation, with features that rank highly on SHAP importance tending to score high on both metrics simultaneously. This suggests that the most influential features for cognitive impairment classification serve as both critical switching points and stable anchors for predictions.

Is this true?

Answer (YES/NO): NO